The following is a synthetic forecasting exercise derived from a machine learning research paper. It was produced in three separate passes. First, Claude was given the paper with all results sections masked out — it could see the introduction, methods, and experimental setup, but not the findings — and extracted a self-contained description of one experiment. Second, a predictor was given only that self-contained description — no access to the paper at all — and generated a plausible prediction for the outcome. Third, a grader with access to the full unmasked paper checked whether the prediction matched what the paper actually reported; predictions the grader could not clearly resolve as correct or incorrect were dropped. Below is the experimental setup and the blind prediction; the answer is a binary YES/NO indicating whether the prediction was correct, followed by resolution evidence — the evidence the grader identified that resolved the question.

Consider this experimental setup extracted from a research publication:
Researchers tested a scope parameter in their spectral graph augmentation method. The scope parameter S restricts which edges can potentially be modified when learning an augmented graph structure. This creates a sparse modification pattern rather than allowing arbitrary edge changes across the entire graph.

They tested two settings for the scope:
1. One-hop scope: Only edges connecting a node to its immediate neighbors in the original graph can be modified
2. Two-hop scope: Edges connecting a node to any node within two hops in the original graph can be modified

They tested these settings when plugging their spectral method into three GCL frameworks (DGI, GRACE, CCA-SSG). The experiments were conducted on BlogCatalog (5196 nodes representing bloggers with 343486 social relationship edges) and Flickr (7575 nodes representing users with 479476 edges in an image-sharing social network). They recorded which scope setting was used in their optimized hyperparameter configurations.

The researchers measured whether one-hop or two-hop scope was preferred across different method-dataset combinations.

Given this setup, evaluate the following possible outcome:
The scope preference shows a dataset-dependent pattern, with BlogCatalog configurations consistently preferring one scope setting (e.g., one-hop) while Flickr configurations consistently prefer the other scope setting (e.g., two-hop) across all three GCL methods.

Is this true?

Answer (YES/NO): NO